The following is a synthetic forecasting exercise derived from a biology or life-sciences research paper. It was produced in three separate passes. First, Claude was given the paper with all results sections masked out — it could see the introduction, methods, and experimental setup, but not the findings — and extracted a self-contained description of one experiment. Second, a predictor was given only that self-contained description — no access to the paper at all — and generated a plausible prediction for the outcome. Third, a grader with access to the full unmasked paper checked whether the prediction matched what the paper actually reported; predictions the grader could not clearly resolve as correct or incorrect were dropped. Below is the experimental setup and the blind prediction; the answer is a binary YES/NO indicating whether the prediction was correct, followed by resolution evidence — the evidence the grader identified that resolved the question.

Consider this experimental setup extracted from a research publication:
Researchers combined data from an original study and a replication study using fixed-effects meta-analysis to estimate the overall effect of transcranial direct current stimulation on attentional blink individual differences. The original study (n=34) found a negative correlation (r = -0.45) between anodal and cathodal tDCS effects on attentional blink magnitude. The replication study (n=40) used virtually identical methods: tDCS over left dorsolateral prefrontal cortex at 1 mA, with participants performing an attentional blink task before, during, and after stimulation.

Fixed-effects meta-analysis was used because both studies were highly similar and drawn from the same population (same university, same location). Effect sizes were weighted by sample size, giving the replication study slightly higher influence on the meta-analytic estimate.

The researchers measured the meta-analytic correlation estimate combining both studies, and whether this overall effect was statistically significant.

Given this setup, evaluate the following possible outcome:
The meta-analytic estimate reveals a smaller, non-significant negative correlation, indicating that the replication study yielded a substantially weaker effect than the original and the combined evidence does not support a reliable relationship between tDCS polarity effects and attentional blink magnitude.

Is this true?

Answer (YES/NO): YES